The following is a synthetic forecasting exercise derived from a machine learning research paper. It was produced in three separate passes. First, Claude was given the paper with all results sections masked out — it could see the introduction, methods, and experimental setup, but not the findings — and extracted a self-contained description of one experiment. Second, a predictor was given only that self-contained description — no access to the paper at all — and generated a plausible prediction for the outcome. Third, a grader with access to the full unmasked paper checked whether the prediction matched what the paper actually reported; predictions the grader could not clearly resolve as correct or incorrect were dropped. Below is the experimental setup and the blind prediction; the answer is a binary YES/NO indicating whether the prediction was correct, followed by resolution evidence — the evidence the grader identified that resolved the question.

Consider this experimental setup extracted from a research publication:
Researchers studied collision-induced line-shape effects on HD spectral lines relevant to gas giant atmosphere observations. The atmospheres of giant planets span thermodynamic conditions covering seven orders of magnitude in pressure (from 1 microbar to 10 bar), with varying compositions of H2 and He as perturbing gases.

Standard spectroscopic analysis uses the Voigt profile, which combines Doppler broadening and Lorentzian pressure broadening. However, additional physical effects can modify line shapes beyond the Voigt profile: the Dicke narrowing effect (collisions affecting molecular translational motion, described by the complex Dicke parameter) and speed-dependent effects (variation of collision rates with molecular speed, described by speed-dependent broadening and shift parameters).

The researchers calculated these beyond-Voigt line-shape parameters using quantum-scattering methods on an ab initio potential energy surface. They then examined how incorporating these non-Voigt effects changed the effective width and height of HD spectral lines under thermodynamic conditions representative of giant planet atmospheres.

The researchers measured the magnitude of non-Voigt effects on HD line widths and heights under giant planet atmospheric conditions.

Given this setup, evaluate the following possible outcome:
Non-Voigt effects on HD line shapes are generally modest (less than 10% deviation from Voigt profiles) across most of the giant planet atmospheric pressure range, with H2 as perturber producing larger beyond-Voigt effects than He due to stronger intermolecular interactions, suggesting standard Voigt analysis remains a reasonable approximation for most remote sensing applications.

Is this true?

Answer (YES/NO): NO